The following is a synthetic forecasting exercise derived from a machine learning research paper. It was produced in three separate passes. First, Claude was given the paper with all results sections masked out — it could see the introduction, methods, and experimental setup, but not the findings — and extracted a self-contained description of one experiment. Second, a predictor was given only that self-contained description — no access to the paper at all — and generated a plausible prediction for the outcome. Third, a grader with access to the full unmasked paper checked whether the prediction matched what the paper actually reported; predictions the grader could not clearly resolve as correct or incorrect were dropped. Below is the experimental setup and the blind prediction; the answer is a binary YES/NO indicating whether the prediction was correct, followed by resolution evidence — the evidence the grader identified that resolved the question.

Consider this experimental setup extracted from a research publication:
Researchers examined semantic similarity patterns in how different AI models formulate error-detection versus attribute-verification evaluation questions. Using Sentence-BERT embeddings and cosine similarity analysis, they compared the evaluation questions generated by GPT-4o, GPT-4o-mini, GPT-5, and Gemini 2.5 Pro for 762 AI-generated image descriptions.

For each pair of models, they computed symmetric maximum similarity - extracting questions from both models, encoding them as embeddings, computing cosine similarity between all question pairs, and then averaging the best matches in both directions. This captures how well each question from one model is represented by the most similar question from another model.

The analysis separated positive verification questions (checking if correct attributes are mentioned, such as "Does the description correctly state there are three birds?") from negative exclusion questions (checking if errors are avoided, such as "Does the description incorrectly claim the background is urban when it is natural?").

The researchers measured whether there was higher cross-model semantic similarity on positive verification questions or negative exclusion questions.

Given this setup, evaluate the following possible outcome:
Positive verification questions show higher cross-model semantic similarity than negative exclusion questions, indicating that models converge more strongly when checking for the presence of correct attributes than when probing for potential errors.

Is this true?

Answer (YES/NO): YES